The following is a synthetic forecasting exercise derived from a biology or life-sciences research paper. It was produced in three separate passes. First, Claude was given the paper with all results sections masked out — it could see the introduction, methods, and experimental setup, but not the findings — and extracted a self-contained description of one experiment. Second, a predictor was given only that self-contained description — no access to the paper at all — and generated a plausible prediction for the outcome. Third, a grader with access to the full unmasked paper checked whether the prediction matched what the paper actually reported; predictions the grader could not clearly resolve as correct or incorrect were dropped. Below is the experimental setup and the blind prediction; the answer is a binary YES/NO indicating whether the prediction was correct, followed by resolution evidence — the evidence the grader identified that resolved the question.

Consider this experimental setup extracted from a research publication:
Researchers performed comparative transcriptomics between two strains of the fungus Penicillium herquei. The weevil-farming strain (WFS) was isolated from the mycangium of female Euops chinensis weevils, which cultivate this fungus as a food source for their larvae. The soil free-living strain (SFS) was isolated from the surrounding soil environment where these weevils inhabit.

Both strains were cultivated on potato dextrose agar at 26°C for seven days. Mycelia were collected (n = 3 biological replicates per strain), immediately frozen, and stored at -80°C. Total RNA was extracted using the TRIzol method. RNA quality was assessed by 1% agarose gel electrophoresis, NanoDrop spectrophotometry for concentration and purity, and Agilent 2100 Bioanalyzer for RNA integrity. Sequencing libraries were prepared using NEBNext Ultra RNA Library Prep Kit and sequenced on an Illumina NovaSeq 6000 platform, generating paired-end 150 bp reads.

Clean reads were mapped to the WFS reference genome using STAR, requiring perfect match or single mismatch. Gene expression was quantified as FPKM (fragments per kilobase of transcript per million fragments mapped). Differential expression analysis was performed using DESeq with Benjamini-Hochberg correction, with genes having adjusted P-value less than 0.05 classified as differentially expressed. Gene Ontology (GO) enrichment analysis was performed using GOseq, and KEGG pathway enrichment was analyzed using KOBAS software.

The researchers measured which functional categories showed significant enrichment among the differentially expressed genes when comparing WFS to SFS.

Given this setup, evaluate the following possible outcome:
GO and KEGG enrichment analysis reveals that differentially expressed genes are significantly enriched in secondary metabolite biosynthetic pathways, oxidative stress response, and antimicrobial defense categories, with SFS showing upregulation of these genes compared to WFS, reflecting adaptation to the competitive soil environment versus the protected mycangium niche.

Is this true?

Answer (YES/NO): NO